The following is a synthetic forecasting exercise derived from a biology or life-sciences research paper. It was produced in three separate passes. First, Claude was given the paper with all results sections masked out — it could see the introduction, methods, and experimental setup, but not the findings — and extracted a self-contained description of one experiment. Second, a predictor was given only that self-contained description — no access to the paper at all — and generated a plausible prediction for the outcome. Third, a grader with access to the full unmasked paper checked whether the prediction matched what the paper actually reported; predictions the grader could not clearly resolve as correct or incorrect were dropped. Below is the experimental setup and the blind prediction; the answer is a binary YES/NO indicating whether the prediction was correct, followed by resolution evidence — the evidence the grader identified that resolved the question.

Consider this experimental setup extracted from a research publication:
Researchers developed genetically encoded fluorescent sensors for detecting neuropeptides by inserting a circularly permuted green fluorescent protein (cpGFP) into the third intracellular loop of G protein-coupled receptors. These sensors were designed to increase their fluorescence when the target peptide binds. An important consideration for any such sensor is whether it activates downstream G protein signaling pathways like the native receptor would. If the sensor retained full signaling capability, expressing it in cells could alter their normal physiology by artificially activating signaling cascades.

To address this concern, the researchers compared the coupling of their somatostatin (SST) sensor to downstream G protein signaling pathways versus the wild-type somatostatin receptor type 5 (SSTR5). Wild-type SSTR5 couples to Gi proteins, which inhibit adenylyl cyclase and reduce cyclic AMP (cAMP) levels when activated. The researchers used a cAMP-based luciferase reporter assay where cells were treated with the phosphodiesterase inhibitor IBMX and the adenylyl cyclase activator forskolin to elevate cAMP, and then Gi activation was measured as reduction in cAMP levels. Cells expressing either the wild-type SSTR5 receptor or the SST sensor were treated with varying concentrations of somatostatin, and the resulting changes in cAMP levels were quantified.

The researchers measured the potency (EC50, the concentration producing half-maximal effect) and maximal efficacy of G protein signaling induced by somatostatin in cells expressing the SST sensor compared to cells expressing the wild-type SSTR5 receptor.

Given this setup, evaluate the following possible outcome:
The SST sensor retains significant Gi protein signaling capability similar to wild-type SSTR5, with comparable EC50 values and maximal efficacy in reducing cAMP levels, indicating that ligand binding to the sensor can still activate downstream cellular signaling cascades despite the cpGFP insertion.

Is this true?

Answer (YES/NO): NO